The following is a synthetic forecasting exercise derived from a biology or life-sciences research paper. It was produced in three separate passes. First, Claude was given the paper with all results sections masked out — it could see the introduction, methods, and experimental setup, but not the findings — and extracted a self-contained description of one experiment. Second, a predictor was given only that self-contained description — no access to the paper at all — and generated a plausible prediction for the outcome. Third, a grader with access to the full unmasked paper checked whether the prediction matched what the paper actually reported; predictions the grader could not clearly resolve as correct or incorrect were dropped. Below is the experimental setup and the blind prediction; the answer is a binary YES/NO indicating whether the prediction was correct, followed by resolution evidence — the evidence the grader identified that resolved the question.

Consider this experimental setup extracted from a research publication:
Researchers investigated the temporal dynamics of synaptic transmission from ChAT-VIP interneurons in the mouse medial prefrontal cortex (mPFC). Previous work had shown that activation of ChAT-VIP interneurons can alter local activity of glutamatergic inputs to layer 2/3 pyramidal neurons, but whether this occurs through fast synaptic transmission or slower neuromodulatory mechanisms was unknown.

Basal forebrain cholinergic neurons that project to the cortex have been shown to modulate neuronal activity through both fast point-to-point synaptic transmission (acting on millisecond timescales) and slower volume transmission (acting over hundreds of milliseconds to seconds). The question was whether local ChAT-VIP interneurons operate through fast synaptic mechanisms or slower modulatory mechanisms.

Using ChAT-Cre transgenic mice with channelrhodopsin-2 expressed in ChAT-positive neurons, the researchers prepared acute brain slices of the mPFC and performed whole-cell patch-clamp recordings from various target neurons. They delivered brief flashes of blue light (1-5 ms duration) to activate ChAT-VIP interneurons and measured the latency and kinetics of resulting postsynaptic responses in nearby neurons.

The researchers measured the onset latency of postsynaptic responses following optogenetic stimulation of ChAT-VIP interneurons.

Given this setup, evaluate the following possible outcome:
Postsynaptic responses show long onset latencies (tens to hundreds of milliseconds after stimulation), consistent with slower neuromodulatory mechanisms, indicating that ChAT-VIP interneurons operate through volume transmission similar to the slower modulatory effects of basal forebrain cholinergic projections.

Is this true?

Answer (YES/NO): NO